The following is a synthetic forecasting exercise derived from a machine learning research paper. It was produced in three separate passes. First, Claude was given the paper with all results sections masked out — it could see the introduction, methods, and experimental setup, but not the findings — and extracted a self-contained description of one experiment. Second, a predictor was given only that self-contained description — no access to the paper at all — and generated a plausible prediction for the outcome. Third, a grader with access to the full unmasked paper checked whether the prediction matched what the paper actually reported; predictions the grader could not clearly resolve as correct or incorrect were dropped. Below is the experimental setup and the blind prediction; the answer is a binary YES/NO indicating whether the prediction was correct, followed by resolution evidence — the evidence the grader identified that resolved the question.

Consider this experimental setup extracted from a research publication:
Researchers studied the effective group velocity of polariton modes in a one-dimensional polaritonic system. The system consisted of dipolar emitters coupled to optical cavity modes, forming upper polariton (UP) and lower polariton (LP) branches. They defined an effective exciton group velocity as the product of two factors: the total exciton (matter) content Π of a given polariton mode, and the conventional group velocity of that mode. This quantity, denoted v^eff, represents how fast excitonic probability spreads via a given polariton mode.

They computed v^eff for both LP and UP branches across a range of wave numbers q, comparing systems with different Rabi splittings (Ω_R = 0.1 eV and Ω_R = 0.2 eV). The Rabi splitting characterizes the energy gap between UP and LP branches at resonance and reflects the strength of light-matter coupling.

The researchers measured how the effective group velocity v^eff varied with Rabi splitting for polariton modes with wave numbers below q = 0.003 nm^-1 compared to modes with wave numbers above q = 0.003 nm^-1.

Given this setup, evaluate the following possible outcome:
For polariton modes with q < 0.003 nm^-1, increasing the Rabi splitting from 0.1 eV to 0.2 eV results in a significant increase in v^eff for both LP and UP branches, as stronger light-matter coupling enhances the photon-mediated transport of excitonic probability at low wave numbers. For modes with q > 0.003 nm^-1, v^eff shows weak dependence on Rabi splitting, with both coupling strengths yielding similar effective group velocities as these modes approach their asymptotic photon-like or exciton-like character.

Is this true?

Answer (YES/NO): NO